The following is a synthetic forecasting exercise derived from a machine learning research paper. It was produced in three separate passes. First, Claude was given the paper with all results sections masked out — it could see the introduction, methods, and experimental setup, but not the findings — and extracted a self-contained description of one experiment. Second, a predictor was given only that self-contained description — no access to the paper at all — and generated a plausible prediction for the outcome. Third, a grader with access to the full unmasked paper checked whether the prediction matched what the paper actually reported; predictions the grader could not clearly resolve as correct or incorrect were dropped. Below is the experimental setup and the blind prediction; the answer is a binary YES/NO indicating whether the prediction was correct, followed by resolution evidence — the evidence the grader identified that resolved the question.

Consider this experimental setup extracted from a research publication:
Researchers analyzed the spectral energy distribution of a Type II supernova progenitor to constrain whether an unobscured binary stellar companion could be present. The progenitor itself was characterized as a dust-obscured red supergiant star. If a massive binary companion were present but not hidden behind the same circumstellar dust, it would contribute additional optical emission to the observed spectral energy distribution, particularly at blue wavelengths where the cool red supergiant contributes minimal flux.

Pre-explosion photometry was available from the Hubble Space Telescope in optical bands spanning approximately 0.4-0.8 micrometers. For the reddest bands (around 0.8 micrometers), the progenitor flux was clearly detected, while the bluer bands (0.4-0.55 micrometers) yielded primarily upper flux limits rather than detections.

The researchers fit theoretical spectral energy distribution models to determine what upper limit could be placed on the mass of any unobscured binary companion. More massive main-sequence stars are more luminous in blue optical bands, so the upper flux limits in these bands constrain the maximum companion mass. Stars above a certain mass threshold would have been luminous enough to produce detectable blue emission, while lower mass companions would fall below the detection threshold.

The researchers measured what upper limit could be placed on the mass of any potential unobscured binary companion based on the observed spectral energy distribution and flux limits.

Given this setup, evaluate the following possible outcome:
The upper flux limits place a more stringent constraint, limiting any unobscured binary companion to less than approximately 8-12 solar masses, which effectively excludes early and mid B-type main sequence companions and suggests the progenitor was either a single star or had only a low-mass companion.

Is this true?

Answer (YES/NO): NO